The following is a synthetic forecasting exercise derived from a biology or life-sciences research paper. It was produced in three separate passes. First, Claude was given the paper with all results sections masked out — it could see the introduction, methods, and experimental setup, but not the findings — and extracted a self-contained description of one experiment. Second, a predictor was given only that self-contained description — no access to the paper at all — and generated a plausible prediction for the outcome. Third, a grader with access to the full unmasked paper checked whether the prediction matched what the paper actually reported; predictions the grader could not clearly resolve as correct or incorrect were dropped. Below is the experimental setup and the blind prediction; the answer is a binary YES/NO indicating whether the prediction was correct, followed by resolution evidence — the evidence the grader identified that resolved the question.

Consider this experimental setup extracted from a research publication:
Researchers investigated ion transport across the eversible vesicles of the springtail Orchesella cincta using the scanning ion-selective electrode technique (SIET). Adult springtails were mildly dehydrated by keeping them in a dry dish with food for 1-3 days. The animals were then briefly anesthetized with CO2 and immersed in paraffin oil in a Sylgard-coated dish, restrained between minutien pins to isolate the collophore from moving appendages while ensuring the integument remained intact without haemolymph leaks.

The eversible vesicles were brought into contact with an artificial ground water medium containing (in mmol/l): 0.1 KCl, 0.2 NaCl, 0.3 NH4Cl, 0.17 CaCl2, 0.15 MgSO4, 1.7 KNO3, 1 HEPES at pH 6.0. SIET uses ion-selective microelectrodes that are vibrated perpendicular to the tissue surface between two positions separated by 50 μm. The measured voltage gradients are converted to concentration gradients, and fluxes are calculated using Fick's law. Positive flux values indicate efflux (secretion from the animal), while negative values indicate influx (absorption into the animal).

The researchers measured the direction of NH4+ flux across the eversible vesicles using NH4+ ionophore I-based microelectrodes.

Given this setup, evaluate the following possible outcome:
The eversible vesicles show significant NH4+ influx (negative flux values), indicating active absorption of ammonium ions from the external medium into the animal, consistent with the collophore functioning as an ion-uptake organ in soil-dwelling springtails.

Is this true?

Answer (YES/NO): NO